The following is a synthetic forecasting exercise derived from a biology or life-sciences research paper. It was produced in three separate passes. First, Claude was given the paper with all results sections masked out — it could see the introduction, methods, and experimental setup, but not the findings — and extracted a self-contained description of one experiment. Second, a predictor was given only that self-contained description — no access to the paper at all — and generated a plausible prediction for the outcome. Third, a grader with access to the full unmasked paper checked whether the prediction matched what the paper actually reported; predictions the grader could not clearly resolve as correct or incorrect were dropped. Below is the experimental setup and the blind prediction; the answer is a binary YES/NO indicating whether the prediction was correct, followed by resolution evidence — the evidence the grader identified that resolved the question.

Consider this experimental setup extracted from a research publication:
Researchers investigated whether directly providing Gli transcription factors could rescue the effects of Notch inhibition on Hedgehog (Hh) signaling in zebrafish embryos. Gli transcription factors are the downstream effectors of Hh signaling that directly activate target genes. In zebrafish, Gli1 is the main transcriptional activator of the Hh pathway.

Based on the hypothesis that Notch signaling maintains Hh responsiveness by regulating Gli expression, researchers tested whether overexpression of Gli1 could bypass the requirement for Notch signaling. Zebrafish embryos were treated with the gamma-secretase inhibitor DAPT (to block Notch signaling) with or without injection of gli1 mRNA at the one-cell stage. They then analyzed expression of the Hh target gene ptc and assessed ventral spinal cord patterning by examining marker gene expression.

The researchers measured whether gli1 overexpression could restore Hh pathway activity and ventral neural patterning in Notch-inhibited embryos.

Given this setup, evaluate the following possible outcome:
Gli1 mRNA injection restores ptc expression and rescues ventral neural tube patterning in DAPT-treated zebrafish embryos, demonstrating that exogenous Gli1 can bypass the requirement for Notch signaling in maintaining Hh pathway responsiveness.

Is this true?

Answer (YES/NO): NO